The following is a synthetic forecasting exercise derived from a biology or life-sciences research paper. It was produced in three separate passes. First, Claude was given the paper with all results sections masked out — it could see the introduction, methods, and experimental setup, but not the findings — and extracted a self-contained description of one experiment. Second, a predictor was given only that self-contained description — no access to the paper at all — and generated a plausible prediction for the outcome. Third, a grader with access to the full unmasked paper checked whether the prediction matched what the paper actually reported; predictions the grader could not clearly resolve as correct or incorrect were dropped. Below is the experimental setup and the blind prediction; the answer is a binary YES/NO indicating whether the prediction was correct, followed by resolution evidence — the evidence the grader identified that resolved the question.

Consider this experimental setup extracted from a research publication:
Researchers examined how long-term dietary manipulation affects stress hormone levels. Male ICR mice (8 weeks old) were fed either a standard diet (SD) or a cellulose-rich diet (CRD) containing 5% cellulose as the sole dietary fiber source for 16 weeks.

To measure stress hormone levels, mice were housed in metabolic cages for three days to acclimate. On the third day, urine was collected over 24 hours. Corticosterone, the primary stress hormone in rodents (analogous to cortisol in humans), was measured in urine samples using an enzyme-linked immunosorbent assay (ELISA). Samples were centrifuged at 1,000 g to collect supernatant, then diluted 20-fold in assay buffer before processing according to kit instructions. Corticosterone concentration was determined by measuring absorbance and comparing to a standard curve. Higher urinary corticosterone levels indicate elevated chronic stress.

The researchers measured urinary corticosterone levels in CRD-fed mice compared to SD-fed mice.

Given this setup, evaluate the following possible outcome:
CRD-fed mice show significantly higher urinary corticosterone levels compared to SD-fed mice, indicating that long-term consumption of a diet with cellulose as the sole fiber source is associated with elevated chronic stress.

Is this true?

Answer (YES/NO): NO